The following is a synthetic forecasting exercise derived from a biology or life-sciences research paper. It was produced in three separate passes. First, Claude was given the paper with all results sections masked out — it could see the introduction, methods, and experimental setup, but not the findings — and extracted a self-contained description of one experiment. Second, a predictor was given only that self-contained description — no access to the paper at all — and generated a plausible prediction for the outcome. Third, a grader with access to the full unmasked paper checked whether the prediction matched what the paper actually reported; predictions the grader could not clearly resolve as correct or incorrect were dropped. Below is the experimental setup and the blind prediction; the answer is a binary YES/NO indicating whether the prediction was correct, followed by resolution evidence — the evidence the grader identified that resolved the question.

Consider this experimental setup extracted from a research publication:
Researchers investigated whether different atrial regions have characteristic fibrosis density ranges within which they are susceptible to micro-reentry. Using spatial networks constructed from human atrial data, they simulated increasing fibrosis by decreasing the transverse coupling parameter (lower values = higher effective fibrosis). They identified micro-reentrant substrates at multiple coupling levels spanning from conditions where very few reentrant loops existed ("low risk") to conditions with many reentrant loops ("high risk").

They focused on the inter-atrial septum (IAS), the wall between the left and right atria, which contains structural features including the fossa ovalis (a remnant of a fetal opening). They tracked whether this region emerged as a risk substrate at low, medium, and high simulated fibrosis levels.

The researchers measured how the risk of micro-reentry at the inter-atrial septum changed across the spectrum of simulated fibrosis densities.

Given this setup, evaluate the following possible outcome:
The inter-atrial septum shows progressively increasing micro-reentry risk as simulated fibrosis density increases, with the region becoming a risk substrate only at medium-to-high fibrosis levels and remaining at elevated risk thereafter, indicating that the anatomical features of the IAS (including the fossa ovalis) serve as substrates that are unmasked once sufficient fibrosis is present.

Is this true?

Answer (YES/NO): NO